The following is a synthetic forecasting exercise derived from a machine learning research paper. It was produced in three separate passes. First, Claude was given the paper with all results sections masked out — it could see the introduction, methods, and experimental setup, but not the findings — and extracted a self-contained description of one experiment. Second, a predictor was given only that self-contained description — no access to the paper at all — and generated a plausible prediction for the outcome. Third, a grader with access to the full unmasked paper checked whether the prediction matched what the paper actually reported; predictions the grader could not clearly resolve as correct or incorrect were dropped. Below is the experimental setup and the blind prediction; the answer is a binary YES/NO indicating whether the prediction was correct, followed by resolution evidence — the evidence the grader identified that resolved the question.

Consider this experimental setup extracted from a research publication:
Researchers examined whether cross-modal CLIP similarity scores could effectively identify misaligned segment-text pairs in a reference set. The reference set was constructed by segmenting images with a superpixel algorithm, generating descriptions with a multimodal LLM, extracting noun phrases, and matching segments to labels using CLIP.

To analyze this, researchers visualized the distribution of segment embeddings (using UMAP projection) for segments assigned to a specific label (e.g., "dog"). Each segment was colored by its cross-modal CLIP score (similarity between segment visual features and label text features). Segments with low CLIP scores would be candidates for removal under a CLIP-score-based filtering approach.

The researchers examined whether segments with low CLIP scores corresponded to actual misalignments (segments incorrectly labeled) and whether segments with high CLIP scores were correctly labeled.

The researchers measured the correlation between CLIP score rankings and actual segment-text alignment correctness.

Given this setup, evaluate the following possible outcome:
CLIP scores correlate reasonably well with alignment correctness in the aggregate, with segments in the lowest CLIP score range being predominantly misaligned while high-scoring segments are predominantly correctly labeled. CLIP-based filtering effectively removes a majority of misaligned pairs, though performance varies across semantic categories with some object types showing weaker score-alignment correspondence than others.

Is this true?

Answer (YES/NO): NO